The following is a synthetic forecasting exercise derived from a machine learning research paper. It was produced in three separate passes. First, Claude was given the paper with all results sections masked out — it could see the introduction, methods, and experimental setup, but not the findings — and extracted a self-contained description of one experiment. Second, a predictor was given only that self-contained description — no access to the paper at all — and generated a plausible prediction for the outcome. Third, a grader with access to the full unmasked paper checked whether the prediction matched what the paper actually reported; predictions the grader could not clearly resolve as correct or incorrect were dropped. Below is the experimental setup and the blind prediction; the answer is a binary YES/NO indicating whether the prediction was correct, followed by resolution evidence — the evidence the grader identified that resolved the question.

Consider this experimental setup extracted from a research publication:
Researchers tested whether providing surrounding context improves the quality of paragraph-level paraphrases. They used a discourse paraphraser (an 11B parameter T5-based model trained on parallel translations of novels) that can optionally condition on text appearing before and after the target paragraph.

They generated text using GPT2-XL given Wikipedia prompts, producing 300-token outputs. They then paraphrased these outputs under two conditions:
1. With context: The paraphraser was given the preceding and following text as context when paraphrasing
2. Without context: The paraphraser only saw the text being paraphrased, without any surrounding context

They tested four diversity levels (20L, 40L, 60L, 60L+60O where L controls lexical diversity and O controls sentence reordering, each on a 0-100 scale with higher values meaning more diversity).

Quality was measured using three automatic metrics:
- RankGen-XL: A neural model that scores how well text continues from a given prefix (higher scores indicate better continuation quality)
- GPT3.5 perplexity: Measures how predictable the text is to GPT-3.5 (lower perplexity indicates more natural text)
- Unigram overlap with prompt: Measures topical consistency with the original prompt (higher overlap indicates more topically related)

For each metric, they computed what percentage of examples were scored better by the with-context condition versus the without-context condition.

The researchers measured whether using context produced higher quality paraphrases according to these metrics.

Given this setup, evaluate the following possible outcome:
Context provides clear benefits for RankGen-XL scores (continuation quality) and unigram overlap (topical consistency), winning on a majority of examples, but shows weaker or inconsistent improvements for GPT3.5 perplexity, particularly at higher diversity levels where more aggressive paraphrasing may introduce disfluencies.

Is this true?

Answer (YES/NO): NO